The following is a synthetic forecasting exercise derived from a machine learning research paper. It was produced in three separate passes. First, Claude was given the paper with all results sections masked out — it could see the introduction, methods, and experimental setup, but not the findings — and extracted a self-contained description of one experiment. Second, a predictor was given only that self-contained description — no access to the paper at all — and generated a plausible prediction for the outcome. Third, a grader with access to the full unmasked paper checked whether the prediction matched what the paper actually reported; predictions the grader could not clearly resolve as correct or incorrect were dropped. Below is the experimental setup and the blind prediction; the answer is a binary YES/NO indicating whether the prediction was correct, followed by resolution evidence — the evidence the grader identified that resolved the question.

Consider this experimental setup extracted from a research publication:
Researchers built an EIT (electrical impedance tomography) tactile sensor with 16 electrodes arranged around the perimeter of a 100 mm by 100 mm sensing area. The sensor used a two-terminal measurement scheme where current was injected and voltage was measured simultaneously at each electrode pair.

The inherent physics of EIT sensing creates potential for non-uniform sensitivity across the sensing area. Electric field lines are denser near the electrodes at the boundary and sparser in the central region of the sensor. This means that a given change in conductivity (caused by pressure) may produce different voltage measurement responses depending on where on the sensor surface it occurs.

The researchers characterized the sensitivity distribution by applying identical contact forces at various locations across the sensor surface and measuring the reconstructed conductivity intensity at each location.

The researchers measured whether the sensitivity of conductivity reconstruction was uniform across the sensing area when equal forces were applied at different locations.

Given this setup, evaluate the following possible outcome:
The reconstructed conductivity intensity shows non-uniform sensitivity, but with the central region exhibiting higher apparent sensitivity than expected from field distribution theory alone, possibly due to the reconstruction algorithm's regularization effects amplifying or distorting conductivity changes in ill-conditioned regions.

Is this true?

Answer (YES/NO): NO